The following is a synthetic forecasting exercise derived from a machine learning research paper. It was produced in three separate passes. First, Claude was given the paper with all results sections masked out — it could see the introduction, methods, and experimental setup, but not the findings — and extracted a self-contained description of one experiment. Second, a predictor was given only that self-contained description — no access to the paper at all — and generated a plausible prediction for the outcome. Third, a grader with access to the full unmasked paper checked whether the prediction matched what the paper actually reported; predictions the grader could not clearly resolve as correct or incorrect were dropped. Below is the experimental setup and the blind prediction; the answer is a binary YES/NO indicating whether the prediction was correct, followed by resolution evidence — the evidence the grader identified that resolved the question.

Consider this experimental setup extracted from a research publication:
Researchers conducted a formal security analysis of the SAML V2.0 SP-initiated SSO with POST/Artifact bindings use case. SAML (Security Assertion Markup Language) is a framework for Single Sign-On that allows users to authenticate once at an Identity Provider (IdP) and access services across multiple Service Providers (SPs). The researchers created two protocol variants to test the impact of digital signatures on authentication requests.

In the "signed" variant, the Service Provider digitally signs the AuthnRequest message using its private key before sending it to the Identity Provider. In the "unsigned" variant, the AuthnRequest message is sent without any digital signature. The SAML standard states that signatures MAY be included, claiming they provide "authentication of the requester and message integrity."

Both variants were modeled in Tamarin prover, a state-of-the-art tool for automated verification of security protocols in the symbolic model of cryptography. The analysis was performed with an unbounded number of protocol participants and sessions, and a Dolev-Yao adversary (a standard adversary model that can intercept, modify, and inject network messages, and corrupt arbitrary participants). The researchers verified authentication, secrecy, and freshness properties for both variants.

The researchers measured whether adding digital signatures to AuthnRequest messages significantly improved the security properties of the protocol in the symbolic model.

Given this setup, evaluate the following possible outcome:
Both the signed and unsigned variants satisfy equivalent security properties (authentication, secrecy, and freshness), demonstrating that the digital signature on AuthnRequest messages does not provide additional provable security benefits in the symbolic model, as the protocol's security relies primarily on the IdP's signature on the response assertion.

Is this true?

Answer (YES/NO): NO